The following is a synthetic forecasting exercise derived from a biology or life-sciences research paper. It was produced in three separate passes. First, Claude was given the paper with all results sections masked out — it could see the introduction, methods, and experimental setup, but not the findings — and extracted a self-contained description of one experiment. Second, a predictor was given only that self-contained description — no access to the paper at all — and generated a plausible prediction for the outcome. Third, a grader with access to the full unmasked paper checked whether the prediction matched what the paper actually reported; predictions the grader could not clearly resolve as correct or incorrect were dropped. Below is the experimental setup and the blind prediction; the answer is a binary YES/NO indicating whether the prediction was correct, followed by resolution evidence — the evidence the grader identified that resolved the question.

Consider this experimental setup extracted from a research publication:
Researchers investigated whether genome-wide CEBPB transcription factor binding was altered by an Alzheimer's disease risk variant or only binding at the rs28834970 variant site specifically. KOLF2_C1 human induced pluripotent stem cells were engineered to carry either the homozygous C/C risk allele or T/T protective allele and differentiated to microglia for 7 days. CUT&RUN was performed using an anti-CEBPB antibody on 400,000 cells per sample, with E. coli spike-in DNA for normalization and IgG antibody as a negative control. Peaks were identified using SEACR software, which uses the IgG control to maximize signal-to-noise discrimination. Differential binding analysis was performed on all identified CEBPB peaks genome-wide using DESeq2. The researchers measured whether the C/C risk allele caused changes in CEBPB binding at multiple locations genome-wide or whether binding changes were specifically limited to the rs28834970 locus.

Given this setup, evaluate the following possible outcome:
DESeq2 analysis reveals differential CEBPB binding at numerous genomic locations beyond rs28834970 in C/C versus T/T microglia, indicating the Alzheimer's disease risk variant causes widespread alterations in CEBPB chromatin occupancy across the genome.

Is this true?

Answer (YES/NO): NO